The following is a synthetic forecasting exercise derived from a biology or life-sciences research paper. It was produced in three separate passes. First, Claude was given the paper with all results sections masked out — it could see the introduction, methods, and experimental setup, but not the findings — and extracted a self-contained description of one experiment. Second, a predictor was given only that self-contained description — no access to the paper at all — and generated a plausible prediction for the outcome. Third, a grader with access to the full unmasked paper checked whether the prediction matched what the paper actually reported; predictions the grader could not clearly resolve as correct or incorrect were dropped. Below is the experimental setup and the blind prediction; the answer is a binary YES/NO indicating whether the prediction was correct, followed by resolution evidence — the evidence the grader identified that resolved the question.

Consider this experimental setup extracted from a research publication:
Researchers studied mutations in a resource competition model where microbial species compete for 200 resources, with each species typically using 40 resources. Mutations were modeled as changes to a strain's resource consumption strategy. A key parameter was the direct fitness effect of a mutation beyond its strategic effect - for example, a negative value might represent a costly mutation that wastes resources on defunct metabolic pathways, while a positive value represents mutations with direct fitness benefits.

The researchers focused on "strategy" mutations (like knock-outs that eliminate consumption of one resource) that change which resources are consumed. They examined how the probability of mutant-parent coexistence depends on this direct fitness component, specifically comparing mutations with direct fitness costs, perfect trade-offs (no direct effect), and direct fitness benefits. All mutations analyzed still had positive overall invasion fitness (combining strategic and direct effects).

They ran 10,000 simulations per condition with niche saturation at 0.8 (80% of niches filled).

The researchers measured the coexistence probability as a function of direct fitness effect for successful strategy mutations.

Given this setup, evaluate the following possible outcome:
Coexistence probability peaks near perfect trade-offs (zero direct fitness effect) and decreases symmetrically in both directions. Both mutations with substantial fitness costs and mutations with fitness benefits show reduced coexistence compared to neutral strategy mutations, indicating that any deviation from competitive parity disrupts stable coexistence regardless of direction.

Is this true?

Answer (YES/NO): NO